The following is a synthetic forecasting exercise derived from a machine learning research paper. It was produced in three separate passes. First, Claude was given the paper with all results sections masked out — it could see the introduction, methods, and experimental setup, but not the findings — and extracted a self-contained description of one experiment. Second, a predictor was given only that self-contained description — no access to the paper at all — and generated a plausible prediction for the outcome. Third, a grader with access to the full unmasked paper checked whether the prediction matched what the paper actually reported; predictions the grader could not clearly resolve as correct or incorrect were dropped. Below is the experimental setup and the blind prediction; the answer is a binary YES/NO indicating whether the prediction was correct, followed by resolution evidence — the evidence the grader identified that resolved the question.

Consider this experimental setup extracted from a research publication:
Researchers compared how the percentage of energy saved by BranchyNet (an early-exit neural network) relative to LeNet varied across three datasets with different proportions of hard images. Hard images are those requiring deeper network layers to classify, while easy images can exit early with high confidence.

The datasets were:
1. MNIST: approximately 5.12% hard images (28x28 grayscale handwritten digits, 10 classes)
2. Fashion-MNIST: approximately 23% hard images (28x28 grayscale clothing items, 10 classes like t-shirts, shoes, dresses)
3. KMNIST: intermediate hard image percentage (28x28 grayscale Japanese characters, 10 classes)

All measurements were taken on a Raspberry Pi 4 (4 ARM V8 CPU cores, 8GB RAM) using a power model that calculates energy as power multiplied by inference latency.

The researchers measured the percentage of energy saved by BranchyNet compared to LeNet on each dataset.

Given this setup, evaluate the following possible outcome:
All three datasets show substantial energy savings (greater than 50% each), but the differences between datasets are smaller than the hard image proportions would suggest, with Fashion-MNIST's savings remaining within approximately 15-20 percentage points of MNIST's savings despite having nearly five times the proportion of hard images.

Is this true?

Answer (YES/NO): NO